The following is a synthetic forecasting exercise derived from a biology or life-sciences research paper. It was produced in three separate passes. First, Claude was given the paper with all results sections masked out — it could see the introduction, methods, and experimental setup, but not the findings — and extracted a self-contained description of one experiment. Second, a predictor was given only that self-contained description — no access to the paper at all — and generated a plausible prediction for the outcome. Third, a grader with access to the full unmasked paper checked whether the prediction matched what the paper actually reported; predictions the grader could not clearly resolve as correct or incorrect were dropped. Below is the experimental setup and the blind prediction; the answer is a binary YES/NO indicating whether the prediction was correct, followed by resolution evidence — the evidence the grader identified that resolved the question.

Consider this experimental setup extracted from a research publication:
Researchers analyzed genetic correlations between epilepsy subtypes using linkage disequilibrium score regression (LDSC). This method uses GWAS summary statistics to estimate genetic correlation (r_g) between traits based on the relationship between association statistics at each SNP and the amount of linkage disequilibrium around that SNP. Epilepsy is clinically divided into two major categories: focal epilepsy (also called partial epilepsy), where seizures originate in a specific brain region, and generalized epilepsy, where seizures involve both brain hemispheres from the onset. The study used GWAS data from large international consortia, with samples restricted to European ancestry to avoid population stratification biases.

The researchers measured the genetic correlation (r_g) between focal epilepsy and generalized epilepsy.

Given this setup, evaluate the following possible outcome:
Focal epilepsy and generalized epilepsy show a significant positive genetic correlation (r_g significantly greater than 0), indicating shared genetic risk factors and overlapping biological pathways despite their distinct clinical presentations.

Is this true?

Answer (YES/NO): NO